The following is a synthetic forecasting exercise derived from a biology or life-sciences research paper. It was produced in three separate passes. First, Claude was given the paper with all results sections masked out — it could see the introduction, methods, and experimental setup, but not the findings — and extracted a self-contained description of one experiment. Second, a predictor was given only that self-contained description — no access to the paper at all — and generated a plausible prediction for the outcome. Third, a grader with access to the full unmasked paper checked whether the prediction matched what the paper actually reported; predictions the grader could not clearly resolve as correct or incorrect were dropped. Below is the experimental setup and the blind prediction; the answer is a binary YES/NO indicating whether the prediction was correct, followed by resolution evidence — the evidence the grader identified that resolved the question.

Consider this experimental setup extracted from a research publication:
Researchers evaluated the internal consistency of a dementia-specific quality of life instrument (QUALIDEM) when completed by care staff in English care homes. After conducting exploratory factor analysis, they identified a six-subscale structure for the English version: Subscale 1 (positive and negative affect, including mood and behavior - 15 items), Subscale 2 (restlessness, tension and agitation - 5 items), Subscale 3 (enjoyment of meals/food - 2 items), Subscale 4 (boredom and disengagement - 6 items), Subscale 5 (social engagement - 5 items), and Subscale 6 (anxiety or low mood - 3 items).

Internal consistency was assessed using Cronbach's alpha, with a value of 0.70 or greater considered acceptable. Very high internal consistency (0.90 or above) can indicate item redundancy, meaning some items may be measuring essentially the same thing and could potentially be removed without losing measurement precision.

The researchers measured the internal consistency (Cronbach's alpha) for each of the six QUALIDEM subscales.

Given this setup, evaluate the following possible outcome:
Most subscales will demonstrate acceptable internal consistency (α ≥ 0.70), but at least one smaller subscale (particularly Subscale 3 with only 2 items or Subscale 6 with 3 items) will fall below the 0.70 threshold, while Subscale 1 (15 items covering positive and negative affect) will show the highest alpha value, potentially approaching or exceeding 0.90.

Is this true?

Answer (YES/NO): NO